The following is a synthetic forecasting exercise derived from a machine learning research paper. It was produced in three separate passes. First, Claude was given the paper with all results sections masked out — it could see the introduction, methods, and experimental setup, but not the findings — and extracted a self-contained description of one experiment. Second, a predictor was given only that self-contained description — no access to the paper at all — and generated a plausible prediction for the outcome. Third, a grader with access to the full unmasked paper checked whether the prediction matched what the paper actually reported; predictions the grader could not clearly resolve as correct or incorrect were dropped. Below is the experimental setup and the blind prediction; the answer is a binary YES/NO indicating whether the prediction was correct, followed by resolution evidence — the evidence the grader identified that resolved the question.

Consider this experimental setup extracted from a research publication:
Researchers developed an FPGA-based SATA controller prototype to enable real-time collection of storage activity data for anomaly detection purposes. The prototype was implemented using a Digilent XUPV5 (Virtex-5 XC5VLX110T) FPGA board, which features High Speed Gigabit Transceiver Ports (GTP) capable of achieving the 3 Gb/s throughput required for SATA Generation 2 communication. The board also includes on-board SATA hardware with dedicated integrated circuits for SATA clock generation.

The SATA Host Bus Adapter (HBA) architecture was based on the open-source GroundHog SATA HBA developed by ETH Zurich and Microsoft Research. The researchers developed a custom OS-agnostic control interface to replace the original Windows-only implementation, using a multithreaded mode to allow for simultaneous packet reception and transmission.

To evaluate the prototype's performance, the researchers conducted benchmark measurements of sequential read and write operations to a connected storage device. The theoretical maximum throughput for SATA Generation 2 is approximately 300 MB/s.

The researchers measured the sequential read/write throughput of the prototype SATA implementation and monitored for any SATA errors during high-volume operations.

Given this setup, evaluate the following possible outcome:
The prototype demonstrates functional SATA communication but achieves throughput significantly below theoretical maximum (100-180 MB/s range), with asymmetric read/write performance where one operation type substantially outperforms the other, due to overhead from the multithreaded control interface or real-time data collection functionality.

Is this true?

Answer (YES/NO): NO